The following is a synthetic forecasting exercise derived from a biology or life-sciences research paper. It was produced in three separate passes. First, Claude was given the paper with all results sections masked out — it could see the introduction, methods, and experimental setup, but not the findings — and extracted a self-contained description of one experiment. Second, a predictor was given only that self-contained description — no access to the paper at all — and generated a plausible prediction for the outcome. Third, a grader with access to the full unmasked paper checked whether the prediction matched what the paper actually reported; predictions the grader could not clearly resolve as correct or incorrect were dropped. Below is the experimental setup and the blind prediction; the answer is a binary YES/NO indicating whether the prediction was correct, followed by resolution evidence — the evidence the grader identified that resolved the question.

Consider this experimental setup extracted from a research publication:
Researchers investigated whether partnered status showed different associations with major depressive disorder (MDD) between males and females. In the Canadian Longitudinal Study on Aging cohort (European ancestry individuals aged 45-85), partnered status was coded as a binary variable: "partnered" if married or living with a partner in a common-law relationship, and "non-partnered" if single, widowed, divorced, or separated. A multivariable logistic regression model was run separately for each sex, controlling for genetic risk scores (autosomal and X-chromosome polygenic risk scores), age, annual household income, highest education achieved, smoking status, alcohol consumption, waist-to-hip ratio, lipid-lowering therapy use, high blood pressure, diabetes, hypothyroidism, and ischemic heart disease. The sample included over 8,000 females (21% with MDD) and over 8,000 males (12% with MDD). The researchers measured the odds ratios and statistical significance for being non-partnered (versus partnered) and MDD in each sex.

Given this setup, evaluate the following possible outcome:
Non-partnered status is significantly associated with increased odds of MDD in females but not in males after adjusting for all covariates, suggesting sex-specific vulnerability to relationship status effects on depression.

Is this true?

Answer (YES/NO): YES